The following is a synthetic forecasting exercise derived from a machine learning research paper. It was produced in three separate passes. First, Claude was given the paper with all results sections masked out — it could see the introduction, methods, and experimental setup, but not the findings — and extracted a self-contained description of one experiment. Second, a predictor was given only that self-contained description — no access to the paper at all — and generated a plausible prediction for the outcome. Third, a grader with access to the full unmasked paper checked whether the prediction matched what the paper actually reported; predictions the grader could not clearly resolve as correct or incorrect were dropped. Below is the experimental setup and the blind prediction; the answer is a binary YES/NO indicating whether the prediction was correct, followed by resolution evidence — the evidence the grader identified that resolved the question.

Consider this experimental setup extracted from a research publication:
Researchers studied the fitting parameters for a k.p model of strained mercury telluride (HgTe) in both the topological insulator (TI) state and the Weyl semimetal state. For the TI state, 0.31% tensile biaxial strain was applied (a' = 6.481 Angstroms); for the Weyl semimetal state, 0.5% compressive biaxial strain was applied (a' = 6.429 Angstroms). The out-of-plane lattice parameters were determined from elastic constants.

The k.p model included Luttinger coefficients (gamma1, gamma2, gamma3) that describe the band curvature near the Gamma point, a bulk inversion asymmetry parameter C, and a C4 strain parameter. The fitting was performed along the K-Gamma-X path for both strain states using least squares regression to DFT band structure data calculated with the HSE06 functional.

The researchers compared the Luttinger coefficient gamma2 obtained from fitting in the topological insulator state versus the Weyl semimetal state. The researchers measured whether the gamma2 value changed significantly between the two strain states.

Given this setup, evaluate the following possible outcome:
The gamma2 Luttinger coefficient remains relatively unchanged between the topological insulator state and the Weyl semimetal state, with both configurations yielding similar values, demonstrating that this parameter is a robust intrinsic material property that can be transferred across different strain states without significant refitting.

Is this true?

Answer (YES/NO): NO